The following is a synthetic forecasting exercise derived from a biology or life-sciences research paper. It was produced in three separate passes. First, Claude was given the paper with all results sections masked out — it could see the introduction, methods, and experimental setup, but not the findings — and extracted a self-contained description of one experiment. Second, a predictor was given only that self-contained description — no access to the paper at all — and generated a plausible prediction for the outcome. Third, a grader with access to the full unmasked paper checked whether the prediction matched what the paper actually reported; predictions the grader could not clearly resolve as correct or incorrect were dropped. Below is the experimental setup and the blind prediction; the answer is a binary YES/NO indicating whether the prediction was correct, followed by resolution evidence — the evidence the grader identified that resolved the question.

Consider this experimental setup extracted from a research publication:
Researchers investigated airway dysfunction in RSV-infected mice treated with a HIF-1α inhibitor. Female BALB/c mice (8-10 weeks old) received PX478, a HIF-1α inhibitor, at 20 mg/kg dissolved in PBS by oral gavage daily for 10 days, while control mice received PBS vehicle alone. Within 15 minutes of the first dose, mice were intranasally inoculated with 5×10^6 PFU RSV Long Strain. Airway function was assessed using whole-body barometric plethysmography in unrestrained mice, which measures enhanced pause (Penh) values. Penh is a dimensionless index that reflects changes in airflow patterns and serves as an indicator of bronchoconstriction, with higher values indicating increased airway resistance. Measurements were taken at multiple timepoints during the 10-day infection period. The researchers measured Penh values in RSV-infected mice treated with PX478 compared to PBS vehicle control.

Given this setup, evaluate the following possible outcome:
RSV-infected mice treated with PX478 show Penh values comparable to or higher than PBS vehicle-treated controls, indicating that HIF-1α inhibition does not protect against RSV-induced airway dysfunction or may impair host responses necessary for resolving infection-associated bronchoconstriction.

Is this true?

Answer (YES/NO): NO